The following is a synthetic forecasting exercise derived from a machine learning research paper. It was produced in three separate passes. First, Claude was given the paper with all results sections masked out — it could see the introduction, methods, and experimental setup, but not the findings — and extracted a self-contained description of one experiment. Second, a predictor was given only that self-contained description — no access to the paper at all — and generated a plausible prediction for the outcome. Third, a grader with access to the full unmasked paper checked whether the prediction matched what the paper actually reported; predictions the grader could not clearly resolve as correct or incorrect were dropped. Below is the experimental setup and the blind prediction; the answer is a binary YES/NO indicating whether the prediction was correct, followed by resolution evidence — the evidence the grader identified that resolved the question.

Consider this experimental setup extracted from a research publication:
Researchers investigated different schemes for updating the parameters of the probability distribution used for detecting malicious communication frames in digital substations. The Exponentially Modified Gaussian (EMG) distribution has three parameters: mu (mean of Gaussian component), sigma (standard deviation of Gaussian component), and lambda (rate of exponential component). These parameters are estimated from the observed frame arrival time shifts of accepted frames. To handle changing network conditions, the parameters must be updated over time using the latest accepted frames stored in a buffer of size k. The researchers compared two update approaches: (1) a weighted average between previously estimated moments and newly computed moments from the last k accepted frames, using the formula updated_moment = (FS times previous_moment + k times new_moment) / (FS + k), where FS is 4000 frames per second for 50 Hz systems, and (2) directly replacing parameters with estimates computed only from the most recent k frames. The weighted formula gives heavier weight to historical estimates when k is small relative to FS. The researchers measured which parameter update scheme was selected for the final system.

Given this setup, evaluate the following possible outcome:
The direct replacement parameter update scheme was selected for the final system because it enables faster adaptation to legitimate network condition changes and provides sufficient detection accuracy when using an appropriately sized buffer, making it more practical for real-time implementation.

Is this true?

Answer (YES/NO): NO